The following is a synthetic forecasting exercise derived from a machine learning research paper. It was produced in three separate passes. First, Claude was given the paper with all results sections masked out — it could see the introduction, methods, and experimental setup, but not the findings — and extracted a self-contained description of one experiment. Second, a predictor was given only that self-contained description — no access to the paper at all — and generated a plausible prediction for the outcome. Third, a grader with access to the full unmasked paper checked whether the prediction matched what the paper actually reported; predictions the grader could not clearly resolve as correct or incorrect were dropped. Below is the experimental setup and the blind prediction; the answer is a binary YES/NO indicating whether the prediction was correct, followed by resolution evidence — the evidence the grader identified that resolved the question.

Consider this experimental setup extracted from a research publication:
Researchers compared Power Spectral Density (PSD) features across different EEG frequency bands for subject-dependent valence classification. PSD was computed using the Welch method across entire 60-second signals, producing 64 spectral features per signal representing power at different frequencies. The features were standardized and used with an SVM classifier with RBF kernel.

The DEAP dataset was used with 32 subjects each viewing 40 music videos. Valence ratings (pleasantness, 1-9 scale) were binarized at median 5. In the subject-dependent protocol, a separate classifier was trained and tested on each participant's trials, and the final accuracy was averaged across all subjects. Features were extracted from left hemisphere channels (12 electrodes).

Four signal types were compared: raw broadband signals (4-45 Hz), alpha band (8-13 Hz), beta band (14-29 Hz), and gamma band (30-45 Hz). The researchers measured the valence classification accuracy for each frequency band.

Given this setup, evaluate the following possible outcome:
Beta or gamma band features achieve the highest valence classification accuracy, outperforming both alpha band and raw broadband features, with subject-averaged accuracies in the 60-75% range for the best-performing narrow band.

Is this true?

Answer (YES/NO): NO